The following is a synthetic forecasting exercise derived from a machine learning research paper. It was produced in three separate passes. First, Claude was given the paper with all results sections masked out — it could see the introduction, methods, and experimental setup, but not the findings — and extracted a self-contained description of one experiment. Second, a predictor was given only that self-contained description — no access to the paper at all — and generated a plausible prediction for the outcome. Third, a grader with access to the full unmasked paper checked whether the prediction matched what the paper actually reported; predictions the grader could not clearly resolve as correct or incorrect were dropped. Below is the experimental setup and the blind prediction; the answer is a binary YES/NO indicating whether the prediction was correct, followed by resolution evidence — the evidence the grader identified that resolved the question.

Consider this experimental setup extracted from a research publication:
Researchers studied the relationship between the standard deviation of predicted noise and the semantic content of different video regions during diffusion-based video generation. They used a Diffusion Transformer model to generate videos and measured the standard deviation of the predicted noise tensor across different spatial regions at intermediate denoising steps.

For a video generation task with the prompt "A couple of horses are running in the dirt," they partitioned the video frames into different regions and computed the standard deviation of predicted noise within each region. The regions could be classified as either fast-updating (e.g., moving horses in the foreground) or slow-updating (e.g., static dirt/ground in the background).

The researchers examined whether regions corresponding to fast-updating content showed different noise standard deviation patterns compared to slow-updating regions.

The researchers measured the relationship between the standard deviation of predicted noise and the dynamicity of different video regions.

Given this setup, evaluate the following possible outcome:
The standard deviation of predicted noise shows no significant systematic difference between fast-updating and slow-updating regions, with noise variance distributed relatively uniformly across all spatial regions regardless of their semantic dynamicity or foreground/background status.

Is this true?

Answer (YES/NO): NO